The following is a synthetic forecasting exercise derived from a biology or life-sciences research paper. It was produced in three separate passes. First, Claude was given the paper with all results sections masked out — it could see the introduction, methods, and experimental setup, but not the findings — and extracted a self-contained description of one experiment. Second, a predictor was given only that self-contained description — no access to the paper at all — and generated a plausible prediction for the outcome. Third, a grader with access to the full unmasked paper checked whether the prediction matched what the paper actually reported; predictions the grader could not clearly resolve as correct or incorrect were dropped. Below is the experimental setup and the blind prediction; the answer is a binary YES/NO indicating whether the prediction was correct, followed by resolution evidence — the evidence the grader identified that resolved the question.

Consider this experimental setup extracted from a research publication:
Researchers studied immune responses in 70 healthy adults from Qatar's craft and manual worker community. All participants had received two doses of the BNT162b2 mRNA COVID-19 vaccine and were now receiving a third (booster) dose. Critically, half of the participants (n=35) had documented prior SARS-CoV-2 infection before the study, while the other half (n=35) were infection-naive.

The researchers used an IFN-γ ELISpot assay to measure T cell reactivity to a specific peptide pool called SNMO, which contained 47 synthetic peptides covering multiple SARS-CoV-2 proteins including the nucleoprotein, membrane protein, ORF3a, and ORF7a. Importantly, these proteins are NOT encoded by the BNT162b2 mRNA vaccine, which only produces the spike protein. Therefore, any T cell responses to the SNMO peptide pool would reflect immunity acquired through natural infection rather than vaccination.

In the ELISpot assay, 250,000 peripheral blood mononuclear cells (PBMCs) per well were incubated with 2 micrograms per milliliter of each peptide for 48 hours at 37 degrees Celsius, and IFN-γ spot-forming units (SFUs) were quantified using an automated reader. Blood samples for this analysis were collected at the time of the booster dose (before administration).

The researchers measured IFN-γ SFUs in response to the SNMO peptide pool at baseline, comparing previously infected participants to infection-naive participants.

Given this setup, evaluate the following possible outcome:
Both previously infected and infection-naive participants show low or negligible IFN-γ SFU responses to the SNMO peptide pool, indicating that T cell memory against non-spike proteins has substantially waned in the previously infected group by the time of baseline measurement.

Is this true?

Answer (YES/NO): NO